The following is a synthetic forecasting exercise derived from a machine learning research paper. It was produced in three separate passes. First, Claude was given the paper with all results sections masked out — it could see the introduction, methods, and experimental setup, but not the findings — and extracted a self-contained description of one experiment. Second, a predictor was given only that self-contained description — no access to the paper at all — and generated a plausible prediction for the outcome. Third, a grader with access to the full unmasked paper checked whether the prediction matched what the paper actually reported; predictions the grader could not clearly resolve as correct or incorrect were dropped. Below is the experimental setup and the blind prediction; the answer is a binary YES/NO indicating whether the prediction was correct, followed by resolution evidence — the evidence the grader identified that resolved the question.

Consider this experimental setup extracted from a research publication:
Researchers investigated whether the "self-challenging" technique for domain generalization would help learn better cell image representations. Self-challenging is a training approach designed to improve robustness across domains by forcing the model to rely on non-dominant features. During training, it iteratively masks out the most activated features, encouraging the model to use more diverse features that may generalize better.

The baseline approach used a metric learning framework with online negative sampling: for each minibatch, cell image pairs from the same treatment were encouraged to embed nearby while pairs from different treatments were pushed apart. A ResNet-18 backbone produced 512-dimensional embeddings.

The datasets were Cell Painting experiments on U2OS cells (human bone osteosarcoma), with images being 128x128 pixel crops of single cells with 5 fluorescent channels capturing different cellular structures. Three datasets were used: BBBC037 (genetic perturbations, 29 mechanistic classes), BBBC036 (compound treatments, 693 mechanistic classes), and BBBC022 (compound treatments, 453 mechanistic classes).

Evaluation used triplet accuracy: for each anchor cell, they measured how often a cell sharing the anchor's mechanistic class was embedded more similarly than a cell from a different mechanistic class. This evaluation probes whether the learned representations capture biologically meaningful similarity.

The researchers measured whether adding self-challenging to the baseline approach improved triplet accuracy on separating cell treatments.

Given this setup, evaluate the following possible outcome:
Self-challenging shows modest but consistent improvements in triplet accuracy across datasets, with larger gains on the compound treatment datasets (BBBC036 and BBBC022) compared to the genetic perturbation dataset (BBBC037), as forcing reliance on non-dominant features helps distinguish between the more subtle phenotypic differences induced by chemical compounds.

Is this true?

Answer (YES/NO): NO